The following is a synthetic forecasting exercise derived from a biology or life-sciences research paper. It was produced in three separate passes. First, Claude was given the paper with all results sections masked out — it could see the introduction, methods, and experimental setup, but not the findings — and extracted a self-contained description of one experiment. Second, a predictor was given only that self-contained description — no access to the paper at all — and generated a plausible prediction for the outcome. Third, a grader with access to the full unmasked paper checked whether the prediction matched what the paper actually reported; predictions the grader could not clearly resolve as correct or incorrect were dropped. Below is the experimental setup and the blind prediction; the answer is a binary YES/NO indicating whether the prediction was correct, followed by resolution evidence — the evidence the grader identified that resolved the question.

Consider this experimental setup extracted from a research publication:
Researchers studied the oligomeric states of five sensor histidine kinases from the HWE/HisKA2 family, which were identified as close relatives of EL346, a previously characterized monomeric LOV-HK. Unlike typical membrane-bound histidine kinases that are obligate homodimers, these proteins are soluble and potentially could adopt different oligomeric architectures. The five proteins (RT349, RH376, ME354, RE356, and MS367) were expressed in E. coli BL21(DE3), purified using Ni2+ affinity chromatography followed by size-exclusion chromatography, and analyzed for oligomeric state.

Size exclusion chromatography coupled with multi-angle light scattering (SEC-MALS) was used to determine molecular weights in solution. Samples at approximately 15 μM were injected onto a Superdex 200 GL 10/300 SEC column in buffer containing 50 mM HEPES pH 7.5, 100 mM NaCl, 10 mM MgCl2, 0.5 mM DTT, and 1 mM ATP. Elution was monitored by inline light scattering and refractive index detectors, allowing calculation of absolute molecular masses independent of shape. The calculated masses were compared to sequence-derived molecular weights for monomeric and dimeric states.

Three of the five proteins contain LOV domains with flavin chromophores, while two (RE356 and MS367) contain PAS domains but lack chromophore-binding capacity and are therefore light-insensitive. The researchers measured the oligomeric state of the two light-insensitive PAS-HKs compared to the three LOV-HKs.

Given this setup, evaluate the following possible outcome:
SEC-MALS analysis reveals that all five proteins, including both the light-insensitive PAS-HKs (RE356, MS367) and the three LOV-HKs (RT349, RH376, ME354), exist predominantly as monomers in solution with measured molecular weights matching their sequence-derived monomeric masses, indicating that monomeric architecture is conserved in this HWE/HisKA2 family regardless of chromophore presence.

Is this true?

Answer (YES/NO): NO